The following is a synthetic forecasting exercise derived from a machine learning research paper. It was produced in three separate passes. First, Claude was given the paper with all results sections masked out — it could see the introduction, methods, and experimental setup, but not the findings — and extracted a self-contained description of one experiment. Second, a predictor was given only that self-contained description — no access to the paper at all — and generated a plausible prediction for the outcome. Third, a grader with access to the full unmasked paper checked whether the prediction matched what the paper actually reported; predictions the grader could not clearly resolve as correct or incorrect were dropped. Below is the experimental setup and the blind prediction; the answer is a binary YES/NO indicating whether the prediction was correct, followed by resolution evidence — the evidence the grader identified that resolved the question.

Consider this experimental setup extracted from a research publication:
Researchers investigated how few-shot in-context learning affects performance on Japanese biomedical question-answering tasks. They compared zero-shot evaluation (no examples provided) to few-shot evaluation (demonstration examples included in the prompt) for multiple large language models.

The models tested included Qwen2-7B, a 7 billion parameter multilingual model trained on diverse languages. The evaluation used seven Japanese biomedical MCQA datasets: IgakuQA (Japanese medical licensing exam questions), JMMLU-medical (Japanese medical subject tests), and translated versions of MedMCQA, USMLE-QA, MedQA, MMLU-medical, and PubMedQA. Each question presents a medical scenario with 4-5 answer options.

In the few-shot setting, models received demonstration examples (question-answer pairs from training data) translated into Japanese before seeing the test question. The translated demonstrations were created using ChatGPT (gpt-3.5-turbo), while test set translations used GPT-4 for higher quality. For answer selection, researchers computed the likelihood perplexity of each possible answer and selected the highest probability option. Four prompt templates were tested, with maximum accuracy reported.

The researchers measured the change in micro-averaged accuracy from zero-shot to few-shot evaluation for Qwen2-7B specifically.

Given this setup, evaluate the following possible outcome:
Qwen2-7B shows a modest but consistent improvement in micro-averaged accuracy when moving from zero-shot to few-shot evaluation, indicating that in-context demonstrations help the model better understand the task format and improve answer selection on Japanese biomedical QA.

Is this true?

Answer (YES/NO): NO